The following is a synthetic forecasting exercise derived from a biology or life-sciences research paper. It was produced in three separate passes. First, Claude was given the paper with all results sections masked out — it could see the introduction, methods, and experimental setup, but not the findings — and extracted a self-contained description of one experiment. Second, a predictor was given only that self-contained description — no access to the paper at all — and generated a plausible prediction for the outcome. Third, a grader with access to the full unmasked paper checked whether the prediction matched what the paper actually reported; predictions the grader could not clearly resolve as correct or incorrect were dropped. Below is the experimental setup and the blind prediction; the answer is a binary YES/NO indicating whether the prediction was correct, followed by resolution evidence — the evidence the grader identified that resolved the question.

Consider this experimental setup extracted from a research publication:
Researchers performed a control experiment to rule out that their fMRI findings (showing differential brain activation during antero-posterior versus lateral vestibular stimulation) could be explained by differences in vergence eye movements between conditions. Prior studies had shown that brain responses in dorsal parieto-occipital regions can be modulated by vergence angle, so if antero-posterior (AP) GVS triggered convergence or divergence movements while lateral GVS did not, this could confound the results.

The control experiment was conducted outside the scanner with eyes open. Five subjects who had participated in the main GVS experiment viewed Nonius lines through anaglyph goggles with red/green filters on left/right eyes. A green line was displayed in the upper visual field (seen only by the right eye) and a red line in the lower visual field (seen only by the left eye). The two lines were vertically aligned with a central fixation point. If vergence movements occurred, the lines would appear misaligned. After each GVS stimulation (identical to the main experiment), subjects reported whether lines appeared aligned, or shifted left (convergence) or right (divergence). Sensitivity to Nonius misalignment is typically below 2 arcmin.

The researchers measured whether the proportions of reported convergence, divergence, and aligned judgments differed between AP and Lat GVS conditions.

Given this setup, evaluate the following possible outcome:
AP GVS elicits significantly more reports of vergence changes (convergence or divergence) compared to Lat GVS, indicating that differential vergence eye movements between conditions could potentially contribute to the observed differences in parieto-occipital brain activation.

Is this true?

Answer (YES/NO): NO